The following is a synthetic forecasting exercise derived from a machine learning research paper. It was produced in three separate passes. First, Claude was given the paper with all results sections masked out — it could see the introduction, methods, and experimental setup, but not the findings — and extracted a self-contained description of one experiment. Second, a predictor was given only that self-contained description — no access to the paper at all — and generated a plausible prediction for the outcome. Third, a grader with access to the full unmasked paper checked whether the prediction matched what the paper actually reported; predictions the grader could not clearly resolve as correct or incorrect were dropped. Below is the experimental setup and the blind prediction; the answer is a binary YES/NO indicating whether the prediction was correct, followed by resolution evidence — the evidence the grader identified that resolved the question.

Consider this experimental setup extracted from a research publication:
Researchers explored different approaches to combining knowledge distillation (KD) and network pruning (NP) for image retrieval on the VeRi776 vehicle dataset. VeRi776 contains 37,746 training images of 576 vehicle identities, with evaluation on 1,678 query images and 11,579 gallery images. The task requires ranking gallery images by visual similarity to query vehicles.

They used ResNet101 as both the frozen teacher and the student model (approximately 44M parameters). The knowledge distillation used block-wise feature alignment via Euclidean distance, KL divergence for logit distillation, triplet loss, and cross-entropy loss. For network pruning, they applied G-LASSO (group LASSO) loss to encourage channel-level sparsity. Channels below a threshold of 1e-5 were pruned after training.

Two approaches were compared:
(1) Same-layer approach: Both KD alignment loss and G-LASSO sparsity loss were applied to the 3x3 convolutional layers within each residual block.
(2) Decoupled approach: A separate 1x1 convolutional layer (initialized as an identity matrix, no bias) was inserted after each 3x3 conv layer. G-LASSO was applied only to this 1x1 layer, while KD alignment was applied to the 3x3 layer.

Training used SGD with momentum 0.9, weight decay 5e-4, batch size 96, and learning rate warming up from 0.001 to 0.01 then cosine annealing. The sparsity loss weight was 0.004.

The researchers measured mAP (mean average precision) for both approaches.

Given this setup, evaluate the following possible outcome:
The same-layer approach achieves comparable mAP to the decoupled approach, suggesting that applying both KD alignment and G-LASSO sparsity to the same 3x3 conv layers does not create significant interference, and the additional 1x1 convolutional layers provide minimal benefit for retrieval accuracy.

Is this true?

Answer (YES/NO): NO